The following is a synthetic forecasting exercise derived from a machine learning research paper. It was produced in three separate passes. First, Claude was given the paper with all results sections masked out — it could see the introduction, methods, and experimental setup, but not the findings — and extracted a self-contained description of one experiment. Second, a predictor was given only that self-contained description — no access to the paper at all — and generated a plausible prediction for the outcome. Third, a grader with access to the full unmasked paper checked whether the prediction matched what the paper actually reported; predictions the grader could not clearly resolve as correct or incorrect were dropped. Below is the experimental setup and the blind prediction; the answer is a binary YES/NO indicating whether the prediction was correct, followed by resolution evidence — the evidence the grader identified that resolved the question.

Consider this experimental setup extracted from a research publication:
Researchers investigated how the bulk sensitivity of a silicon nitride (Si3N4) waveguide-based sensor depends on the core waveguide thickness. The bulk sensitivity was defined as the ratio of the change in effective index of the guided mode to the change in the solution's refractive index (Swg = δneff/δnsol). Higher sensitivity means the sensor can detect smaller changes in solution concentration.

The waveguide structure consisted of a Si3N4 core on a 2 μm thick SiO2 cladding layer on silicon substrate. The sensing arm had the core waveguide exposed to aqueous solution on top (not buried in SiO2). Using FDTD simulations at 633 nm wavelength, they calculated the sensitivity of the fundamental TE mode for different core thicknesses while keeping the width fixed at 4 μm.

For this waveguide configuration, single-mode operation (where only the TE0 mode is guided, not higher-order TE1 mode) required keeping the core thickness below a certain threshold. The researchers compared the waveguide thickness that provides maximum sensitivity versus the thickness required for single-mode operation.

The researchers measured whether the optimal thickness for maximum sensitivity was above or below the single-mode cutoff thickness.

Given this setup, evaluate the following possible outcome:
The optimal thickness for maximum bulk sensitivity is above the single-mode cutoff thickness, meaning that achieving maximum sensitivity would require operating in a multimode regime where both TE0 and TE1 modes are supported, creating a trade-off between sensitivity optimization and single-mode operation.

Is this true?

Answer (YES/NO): YES